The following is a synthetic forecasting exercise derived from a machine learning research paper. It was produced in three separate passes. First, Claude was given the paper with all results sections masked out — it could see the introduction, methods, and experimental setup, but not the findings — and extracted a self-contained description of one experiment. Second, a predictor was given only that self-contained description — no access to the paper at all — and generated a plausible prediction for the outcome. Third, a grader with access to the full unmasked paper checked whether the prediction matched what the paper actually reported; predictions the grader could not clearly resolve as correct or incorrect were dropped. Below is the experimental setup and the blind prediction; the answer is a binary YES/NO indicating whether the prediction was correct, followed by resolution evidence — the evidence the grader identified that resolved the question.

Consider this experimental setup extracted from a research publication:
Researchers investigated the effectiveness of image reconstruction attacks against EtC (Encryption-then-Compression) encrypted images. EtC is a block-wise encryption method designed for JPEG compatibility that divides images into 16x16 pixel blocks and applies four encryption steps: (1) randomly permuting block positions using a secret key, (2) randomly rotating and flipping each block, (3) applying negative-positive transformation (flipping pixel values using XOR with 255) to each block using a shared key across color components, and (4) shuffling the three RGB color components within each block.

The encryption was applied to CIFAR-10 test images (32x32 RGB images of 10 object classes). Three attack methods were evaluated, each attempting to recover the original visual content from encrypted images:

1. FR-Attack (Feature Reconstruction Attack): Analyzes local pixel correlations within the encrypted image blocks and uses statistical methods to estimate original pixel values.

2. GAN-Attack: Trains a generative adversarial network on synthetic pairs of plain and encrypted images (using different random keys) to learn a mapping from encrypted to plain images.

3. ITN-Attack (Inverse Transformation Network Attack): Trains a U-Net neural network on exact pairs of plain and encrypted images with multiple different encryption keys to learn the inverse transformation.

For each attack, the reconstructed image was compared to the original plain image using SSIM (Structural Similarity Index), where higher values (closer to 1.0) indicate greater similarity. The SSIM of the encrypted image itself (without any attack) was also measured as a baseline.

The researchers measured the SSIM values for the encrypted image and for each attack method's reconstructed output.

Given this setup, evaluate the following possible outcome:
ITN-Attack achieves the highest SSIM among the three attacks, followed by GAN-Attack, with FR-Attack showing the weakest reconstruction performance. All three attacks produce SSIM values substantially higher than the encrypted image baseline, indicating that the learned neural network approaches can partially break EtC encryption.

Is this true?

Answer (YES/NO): NO